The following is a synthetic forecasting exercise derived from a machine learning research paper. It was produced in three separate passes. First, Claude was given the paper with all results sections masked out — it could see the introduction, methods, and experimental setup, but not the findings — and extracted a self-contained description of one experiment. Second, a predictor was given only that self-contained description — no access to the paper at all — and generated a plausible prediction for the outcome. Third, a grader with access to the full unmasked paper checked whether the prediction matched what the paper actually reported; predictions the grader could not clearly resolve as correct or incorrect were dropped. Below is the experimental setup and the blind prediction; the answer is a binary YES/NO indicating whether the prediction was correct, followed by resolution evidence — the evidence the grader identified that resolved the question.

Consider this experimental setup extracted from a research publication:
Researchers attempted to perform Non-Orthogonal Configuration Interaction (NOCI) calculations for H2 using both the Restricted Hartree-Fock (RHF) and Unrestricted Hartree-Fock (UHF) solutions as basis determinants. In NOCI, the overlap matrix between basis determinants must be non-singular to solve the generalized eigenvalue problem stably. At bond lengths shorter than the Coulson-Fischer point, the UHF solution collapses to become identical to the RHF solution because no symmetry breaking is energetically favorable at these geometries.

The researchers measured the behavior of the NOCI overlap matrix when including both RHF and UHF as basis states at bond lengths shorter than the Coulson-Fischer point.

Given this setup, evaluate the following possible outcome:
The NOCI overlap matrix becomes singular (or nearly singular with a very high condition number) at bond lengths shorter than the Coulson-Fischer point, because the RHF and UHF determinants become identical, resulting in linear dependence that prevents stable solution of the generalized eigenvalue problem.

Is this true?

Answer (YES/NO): YES